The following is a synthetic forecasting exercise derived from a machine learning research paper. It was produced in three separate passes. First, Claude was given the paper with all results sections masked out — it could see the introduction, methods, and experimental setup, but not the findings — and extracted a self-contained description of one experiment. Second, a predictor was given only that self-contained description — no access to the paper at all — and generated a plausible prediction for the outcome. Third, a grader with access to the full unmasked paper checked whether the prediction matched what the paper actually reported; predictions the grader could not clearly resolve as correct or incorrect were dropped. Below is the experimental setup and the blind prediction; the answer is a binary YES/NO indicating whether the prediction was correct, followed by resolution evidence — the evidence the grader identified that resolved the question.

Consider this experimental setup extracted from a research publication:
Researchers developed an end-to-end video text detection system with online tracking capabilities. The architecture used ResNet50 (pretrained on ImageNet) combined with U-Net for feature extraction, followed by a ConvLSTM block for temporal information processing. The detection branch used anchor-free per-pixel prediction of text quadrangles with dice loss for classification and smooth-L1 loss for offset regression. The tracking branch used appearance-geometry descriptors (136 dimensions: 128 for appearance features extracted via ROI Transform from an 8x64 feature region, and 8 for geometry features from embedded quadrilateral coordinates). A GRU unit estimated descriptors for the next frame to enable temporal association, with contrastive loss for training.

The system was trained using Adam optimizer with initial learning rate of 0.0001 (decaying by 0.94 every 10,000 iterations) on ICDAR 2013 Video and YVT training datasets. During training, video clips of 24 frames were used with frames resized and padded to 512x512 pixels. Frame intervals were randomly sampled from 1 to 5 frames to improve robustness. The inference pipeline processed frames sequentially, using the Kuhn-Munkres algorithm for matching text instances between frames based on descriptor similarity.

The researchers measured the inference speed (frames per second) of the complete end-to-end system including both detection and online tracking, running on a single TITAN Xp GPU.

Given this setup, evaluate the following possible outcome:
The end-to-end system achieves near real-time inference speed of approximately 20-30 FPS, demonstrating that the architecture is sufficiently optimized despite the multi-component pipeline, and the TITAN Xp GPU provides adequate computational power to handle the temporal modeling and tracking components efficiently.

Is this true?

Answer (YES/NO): YES